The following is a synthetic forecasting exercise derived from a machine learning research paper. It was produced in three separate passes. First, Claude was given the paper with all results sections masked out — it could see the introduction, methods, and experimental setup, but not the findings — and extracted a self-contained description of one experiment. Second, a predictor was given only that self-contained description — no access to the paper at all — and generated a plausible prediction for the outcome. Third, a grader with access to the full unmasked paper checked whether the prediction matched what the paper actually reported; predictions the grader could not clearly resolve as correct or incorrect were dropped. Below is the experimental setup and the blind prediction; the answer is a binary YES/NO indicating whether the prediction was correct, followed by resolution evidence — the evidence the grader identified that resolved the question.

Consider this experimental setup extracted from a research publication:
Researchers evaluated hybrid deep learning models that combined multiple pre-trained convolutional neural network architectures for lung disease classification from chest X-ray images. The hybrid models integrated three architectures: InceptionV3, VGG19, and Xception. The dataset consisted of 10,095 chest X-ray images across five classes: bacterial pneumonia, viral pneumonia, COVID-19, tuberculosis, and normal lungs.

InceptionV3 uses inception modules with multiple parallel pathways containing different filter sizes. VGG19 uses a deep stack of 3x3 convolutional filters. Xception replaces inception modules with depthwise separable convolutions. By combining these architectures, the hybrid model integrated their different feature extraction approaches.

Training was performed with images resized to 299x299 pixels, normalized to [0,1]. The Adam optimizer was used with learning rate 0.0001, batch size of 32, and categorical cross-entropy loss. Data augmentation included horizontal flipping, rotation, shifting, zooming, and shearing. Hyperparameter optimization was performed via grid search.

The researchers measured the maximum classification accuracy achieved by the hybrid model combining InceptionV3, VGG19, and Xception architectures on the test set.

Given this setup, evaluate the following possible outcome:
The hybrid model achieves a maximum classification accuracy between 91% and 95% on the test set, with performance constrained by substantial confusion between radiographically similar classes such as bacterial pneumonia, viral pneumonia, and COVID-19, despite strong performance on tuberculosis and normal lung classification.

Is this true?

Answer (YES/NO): NO